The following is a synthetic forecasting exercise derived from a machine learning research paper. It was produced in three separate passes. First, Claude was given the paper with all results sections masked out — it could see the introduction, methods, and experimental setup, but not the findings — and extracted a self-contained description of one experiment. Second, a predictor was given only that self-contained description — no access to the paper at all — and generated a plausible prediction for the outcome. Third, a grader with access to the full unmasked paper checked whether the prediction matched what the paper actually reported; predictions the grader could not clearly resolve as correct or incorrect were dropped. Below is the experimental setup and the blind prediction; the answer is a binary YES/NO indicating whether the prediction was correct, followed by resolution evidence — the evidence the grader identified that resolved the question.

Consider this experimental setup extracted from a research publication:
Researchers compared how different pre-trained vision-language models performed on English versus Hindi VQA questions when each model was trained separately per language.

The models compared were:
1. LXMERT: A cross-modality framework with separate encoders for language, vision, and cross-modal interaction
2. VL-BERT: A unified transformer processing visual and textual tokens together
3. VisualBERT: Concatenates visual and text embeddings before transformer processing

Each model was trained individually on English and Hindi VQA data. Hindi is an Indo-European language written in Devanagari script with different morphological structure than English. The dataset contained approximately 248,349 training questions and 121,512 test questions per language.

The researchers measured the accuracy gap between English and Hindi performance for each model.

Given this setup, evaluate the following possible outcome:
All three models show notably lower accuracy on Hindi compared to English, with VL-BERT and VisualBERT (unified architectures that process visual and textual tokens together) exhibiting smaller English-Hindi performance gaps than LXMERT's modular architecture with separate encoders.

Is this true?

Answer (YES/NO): YES